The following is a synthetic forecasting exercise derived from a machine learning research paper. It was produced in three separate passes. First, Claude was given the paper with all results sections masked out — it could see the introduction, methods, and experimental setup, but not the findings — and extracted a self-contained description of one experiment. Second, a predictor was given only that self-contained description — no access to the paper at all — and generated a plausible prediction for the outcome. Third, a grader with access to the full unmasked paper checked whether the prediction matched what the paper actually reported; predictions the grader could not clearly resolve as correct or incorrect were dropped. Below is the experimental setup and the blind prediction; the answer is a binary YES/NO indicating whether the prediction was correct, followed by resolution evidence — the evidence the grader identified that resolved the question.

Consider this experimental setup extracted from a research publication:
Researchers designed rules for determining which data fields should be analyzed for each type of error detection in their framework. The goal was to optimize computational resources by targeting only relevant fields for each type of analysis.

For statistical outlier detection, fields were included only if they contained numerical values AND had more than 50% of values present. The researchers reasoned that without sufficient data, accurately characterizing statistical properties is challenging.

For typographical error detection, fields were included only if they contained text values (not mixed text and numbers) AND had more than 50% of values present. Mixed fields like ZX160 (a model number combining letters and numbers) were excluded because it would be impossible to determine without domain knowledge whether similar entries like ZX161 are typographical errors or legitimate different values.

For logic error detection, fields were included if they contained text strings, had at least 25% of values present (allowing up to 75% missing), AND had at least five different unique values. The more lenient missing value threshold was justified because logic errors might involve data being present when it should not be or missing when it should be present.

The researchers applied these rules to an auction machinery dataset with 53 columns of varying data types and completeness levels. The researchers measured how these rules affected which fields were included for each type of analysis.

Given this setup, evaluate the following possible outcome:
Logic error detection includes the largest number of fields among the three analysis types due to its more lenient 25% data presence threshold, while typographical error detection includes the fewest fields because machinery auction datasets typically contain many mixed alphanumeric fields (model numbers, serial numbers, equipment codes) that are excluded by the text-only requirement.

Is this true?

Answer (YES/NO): NO